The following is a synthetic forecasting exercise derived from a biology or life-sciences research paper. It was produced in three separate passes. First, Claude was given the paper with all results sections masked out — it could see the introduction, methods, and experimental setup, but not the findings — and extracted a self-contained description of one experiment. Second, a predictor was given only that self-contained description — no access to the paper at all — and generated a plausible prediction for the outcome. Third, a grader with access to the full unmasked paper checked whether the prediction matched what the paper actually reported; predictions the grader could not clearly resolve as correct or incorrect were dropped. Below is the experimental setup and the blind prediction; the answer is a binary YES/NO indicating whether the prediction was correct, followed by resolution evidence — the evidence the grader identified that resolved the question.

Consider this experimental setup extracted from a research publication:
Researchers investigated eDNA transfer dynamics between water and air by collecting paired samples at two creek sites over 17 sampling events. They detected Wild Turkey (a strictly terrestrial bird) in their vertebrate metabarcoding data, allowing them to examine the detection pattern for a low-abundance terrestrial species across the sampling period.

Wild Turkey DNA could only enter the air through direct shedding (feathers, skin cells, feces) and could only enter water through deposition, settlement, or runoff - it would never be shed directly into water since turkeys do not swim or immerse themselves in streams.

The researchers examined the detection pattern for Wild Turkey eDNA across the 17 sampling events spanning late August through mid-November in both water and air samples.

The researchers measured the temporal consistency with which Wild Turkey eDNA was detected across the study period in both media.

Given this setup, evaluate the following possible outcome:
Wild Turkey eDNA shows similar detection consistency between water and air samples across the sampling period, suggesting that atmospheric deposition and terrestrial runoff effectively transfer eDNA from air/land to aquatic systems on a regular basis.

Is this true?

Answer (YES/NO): NO